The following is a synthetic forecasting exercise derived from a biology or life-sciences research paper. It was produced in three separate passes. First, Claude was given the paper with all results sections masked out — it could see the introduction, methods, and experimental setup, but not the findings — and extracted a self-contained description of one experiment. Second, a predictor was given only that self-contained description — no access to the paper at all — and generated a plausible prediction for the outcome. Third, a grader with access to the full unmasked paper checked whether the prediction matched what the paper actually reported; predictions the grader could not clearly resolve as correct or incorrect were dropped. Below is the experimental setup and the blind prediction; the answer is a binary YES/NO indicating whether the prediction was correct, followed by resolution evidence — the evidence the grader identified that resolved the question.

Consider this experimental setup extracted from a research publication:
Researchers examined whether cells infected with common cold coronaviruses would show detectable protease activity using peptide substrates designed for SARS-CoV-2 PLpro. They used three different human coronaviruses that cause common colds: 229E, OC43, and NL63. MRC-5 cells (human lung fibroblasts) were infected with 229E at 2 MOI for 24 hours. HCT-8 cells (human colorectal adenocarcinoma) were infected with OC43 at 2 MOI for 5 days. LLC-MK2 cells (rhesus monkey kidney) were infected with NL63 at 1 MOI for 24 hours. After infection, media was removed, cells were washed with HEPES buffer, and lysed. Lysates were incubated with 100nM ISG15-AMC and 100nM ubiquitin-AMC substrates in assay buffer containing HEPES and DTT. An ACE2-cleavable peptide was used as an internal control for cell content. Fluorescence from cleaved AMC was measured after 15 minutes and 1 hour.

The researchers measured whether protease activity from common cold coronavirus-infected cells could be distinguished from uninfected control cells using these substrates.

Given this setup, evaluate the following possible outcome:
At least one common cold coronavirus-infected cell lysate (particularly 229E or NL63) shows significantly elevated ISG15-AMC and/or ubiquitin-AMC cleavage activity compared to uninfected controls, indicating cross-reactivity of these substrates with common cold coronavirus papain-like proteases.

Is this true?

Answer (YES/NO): YES